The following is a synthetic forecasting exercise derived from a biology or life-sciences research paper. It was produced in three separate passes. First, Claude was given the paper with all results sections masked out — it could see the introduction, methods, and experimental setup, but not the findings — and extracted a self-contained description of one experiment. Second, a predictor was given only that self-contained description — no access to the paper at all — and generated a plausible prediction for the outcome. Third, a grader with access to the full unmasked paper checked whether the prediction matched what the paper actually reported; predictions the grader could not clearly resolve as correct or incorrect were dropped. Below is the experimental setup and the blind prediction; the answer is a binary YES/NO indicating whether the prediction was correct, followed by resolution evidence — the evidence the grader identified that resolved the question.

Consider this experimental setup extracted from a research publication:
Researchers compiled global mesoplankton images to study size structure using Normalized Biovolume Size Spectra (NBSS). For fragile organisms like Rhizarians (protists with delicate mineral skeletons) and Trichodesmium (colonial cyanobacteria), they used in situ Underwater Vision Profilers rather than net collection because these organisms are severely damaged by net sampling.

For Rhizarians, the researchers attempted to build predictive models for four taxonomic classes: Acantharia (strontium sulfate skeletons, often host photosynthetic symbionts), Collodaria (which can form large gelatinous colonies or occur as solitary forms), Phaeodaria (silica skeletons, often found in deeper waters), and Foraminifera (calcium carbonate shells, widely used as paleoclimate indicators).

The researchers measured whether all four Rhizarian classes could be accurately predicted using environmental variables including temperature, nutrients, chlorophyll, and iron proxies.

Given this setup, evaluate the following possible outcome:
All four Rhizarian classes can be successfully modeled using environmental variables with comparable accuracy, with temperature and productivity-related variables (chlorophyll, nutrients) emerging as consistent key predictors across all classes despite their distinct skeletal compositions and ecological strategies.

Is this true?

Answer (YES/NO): NO